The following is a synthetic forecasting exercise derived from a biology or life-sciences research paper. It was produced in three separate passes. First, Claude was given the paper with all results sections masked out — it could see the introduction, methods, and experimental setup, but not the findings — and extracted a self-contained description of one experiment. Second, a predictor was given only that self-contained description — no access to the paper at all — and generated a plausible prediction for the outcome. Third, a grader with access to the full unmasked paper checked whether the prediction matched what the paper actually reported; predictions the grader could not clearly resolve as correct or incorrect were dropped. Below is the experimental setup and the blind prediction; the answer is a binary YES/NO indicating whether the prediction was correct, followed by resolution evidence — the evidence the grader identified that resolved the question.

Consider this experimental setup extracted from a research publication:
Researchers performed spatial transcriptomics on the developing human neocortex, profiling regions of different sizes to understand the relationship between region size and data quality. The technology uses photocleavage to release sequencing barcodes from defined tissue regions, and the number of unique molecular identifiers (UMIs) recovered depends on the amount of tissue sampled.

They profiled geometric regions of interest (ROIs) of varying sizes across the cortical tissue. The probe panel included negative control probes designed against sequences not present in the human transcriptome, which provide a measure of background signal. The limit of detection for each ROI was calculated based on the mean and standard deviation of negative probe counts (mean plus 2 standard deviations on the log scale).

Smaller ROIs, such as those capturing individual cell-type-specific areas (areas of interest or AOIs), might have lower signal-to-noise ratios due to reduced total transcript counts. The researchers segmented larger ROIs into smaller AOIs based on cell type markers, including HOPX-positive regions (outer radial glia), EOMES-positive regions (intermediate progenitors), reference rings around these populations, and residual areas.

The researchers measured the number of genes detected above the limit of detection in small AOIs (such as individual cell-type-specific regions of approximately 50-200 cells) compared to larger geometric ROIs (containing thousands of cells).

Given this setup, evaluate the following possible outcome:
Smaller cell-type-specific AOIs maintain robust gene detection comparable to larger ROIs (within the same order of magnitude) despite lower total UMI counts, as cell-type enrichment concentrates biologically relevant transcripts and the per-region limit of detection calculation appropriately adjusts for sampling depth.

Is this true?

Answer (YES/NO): YES